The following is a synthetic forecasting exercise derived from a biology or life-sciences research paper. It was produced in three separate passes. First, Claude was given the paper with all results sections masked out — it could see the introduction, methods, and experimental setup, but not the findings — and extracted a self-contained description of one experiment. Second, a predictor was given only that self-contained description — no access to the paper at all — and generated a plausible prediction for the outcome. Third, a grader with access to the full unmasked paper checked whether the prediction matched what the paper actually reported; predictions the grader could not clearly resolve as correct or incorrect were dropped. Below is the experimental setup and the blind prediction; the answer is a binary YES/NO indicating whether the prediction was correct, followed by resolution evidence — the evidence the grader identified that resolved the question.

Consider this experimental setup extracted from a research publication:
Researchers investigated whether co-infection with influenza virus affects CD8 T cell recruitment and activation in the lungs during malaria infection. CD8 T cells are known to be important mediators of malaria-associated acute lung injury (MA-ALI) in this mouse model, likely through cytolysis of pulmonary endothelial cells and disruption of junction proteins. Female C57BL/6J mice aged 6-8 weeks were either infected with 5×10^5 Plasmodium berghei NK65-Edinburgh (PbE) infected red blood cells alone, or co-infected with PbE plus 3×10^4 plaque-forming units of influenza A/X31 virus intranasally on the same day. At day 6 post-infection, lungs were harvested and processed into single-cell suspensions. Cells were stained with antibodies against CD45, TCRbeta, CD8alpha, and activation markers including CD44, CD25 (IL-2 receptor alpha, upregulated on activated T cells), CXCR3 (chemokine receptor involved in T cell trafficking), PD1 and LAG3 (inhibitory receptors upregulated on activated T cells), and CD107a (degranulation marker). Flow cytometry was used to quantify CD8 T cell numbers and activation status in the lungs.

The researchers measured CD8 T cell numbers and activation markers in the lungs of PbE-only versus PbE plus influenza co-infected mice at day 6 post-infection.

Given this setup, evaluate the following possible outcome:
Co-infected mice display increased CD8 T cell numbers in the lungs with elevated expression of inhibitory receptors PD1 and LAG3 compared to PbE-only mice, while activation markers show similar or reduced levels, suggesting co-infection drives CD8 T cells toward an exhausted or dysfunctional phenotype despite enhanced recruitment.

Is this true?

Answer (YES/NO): NO